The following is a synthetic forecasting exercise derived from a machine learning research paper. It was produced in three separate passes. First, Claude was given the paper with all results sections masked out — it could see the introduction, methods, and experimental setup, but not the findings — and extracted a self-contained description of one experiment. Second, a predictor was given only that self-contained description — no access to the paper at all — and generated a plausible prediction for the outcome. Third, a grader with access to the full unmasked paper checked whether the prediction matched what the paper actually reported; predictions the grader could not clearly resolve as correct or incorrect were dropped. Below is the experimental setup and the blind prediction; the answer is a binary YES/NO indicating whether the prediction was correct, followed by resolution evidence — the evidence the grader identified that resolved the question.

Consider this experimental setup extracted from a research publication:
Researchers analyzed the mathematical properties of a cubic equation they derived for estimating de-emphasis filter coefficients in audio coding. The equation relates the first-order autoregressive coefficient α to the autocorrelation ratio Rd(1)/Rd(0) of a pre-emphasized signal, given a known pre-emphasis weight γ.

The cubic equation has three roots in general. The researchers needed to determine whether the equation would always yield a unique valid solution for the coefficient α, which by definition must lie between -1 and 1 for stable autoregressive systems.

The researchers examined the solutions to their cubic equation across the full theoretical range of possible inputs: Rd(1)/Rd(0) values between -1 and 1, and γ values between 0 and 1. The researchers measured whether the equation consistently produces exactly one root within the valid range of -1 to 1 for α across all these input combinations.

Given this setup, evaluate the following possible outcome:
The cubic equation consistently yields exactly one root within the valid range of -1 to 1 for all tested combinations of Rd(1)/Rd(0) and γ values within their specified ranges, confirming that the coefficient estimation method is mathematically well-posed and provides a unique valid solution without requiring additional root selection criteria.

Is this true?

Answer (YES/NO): YES